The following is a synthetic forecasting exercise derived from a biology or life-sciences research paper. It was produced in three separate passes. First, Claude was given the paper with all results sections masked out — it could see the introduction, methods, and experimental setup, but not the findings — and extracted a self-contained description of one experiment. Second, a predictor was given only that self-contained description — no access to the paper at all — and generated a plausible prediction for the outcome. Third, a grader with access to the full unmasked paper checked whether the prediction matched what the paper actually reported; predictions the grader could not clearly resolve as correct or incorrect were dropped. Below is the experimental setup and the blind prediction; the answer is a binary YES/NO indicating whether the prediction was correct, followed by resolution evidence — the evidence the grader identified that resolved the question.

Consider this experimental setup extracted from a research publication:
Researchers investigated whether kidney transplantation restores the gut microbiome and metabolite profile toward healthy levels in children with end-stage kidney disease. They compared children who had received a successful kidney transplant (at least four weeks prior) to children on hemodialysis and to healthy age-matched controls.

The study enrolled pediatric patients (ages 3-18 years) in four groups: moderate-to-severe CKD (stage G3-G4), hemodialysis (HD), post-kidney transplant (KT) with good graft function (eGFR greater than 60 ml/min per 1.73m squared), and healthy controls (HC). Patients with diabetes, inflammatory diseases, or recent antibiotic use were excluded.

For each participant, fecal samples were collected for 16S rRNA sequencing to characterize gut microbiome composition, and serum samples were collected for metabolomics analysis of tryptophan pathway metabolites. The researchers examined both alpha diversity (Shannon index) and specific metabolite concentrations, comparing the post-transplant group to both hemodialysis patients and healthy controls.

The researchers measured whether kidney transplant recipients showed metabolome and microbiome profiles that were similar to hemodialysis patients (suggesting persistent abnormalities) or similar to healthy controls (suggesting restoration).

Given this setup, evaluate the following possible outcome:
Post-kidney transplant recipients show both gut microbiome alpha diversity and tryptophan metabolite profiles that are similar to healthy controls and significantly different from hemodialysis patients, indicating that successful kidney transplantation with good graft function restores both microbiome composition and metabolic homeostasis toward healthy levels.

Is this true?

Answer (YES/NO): NO